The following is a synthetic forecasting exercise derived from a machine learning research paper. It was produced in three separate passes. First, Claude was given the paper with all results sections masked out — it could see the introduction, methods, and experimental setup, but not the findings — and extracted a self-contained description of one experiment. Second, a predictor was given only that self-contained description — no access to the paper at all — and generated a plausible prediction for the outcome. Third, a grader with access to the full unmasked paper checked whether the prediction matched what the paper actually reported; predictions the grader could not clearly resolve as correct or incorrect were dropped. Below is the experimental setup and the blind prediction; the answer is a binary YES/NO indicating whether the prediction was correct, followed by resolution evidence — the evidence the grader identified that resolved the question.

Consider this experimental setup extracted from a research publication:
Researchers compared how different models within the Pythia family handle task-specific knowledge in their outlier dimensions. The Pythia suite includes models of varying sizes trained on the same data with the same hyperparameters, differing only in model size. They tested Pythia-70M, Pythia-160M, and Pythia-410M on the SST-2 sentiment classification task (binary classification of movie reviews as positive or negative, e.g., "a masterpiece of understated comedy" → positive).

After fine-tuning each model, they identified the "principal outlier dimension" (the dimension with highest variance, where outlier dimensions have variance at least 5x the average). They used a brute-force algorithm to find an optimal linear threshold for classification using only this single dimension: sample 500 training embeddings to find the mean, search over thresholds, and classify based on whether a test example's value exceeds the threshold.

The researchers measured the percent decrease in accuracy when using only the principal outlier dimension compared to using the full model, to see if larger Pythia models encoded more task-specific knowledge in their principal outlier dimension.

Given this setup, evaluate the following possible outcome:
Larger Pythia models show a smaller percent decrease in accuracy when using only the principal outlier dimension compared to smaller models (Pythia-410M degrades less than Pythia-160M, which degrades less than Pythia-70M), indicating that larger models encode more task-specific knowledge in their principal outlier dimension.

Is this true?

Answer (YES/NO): YES